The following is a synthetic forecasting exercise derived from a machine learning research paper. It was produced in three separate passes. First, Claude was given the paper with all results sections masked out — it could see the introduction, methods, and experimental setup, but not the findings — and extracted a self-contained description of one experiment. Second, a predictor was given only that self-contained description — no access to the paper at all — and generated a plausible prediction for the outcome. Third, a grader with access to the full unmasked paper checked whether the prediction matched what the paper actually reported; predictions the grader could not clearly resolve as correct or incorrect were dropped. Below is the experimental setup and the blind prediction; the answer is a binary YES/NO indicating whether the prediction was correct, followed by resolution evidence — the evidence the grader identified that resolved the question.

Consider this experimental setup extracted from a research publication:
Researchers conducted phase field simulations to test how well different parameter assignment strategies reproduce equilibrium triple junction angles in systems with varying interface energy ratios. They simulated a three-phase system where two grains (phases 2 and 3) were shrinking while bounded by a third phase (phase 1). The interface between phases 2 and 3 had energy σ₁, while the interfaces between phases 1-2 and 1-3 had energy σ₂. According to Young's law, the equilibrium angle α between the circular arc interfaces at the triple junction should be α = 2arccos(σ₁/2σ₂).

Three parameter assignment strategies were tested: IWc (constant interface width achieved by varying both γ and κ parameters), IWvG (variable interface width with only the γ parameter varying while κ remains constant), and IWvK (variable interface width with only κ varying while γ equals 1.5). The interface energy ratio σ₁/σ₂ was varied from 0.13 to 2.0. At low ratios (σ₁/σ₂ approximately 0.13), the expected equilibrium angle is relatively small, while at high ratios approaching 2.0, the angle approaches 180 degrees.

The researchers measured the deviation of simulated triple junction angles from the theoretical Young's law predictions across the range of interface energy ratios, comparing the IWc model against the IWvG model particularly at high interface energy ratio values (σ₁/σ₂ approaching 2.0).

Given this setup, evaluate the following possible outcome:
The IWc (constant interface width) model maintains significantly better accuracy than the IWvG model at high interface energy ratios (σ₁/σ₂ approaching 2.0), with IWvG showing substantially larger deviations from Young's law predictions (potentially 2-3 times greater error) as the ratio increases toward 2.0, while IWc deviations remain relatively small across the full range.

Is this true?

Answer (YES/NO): NO